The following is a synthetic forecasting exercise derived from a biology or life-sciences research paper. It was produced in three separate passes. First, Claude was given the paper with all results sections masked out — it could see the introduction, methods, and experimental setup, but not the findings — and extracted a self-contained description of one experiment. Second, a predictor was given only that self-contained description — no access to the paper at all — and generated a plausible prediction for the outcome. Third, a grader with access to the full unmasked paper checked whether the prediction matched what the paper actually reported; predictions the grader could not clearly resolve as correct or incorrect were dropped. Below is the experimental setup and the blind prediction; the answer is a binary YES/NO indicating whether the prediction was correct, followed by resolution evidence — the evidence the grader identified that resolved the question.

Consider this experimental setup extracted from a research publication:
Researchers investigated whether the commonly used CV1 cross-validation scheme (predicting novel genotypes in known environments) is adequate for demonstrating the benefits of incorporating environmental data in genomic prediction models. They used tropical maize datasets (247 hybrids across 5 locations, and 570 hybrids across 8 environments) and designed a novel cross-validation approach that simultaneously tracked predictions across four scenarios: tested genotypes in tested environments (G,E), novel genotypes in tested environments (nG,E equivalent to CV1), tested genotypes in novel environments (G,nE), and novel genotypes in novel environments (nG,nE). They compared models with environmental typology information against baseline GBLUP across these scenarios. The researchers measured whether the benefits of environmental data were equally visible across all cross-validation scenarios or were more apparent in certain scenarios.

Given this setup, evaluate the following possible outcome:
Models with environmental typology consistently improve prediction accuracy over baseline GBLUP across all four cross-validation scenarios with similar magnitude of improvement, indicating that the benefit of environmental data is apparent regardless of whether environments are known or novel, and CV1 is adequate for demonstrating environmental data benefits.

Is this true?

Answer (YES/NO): NO